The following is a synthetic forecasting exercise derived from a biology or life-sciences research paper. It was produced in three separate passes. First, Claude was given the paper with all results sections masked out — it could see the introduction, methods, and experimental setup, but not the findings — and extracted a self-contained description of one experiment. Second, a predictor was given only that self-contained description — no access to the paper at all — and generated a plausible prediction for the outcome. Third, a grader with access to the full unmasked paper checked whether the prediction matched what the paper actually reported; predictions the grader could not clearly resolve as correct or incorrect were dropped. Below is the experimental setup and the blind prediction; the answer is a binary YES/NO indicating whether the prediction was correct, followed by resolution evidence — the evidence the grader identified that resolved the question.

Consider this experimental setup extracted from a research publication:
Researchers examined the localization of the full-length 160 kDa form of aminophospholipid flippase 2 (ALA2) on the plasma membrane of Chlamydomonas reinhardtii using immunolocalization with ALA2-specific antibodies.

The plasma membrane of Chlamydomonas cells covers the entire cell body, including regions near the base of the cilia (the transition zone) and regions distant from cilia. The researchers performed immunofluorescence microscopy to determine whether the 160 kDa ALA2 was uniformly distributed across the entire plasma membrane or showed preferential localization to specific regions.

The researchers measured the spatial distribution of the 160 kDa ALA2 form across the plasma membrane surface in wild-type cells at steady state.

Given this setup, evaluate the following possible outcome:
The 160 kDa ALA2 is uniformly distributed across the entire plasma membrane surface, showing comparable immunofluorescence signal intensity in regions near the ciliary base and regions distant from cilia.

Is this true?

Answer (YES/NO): NO